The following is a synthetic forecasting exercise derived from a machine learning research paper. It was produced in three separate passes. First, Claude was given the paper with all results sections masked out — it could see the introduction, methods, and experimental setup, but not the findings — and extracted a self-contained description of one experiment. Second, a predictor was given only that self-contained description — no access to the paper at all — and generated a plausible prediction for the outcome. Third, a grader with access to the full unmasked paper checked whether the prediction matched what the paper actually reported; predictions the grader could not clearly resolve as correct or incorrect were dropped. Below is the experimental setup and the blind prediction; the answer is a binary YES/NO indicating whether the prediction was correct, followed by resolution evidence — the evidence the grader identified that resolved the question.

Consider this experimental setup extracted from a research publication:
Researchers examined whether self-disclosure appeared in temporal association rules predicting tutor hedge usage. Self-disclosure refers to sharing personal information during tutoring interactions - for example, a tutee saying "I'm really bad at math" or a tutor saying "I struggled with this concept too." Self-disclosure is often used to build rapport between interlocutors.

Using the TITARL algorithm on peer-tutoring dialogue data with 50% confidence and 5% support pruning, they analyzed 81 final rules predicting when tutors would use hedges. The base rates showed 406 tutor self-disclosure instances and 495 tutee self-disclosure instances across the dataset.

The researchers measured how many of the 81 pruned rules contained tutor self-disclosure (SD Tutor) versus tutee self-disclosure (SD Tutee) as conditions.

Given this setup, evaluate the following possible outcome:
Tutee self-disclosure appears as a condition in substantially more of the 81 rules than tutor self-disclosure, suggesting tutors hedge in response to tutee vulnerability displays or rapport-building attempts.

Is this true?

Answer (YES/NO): YES